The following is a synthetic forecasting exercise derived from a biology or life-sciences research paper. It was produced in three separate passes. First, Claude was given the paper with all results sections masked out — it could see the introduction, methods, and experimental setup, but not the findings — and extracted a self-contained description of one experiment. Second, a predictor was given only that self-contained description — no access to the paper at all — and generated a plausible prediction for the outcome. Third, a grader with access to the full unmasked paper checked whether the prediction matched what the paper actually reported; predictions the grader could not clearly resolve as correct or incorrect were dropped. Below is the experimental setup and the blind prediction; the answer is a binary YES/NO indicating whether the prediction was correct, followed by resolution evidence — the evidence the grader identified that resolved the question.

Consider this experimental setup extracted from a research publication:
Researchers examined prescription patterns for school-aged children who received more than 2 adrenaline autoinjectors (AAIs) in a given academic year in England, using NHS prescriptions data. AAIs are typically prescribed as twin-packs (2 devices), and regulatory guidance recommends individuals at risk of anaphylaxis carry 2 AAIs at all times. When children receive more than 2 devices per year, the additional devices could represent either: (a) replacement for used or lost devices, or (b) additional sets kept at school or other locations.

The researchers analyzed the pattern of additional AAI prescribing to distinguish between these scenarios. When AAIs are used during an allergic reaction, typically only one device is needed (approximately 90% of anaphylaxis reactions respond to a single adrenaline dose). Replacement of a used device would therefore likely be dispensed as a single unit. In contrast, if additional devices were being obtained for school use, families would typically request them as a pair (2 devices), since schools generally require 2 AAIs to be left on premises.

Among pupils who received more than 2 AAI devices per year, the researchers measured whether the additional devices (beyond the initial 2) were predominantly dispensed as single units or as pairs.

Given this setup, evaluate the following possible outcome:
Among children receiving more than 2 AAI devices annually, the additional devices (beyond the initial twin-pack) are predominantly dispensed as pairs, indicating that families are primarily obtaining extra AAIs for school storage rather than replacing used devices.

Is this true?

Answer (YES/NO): YES